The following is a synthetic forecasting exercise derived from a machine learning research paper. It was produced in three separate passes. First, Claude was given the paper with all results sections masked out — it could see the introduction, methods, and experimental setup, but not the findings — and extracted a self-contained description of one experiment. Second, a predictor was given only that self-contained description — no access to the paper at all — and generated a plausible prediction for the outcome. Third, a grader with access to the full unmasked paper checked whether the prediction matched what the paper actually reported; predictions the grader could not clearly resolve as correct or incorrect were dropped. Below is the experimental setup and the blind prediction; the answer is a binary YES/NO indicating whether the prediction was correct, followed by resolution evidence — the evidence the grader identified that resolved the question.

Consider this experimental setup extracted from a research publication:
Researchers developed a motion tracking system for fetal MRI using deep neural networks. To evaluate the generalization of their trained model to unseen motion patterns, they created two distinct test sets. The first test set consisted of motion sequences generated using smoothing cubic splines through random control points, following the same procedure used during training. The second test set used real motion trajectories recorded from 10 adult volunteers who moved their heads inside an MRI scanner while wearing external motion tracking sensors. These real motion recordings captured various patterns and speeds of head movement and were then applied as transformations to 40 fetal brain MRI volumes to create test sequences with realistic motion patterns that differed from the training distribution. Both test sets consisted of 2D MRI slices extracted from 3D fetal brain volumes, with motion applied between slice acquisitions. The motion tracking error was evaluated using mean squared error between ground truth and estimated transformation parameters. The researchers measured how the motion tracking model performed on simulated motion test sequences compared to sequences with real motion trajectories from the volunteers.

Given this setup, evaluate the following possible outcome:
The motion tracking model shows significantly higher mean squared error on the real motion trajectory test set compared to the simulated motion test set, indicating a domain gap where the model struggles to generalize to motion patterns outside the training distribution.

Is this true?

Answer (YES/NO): NO